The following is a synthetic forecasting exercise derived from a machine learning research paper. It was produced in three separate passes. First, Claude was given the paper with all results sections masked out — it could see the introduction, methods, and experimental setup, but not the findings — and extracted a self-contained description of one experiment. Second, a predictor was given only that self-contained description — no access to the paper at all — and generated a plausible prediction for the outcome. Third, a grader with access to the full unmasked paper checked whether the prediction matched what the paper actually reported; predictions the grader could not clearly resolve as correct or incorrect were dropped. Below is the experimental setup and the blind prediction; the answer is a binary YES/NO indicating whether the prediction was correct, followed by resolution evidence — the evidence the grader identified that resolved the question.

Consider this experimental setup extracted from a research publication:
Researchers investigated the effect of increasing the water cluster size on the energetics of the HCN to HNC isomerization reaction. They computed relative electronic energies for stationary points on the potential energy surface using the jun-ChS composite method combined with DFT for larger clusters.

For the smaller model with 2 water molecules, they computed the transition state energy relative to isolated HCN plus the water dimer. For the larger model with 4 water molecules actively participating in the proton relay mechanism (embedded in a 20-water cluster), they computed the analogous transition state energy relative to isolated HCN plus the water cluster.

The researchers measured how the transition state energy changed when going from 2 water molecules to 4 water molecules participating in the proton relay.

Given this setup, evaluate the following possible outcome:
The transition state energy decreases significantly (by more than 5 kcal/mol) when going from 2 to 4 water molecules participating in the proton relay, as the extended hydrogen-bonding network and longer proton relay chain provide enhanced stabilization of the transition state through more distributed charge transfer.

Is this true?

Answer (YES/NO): YES